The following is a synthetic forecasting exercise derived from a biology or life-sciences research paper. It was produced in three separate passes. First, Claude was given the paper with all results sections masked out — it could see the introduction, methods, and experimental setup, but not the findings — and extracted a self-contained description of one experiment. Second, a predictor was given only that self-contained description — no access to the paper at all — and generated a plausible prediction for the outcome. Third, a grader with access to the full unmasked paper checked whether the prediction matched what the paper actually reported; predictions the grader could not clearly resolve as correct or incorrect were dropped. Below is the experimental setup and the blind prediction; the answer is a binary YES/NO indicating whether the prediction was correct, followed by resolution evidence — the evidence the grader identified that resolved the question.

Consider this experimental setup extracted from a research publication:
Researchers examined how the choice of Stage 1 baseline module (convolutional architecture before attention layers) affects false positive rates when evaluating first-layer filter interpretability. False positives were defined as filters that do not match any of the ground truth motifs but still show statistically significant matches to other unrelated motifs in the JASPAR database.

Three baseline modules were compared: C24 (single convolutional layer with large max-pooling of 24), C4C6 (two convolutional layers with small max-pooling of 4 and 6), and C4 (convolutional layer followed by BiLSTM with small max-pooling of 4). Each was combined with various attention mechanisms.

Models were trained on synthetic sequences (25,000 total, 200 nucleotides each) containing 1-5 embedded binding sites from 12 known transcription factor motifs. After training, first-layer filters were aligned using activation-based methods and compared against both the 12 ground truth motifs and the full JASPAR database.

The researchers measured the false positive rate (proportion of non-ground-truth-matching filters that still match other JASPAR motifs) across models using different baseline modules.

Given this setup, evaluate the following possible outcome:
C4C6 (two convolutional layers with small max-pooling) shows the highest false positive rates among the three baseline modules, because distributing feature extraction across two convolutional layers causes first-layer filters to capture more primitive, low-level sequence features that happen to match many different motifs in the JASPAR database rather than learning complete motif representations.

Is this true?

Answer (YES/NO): NO